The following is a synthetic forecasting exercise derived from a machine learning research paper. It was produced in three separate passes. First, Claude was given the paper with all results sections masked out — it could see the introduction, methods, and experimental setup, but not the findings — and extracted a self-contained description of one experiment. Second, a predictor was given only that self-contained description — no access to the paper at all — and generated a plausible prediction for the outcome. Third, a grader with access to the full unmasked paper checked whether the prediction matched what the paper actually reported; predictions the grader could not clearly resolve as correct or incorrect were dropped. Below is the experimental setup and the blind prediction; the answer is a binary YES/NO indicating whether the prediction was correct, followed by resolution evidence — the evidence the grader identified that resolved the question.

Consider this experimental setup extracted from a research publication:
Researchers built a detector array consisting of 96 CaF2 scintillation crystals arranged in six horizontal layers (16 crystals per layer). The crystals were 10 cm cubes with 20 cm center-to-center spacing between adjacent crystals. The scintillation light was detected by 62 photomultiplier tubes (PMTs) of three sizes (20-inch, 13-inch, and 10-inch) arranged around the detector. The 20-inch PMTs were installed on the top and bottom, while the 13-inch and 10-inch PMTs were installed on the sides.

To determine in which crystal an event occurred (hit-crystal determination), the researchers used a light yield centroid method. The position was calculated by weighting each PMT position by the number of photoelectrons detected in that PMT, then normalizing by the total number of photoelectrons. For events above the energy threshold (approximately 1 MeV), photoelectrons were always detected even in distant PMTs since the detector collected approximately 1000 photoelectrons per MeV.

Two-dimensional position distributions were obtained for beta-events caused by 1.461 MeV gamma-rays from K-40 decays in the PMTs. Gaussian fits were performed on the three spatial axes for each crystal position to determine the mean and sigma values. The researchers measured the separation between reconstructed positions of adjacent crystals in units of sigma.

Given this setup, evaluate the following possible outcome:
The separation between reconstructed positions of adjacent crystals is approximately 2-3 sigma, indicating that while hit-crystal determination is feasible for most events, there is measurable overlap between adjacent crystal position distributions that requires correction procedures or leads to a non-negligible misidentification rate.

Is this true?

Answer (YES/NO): NO